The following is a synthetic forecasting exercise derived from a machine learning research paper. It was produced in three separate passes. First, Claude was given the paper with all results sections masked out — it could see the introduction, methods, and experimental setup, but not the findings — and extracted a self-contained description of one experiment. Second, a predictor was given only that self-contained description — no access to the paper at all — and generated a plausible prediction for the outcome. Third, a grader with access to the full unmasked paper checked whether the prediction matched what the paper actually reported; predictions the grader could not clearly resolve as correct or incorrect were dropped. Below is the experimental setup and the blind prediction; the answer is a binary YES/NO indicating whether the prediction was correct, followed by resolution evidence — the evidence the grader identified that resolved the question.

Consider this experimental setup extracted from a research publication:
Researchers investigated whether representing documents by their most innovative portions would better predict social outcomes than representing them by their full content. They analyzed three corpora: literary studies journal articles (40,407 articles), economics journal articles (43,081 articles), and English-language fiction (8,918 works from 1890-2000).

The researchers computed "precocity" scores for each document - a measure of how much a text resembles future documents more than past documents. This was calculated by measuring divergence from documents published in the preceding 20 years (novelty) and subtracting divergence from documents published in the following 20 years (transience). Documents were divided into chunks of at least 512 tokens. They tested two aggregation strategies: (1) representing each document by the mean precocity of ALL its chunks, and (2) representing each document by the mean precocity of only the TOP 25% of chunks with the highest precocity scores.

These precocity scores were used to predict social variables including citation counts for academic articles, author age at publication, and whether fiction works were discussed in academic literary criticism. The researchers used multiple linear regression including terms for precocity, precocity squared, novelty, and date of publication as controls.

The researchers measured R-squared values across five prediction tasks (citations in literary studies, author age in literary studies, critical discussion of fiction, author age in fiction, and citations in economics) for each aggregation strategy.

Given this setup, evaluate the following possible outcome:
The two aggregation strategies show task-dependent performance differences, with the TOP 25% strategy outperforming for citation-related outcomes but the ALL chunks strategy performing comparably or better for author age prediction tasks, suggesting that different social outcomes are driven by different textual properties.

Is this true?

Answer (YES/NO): NO